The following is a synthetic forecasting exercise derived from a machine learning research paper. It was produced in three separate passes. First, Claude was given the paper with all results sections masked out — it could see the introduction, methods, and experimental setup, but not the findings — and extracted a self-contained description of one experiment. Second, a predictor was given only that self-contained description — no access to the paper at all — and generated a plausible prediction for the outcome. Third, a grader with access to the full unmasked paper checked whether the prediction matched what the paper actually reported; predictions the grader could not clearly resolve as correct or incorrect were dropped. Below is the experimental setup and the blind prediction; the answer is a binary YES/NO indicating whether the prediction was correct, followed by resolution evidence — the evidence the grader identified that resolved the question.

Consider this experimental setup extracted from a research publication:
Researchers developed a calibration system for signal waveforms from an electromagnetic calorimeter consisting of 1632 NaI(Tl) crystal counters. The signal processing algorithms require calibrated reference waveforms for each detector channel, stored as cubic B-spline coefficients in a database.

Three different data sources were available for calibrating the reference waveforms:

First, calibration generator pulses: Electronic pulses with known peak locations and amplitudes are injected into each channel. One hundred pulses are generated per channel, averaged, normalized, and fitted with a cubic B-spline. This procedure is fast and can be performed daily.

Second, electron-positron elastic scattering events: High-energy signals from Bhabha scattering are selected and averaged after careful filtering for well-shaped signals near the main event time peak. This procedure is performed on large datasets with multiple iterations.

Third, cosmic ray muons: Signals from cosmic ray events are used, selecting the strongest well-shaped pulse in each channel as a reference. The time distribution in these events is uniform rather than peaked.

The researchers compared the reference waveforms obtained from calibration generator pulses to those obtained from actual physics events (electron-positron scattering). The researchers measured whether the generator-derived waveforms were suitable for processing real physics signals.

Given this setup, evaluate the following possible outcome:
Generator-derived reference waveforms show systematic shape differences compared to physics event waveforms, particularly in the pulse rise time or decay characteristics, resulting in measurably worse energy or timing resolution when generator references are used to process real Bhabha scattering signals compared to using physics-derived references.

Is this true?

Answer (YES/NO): YES